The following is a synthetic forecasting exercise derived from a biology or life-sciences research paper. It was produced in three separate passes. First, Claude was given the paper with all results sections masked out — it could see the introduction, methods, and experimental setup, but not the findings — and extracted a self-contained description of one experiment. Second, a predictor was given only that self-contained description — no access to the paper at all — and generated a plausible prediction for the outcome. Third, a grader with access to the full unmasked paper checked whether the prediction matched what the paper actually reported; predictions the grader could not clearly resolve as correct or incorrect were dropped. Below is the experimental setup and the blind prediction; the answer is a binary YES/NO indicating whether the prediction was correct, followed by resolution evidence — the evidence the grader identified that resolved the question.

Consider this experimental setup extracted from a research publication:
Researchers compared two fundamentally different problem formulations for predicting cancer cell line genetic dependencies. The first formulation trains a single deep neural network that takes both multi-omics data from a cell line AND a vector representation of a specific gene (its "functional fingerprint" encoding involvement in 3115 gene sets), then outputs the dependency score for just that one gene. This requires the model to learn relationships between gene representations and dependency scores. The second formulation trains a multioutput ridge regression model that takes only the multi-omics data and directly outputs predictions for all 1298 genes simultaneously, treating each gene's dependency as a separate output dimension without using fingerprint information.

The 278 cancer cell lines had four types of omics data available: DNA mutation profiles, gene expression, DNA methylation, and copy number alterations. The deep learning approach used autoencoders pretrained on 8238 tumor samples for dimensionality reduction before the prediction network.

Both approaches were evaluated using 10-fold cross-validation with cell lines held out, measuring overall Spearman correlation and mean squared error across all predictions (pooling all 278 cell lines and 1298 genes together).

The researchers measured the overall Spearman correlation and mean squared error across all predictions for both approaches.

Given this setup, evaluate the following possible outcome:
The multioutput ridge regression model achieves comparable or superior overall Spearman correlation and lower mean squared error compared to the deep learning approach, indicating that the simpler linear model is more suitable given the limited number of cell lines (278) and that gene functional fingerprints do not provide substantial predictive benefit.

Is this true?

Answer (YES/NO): YES